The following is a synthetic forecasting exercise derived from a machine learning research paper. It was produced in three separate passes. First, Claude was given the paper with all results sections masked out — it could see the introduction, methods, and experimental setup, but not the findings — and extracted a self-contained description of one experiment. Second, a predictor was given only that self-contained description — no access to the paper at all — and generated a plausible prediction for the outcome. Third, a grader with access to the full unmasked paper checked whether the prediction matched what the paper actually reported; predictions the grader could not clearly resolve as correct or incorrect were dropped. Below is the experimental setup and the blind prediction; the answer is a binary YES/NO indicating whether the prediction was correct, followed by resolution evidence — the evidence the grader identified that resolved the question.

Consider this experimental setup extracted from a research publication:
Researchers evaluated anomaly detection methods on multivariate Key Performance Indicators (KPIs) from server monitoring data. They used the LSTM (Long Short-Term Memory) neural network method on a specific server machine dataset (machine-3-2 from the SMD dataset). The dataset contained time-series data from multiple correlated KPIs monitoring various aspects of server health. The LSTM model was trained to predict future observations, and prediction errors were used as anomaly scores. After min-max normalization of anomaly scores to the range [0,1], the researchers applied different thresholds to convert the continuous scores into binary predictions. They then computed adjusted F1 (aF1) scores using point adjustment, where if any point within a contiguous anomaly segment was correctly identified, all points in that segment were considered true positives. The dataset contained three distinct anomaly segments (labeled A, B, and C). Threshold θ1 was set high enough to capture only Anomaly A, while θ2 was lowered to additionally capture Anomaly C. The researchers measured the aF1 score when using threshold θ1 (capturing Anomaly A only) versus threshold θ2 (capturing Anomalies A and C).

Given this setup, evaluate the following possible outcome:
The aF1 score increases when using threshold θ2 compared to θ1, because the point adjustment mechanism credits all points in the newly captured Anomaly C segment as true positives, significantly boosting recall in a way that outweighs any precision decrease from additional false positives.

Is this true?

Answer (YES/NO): YES